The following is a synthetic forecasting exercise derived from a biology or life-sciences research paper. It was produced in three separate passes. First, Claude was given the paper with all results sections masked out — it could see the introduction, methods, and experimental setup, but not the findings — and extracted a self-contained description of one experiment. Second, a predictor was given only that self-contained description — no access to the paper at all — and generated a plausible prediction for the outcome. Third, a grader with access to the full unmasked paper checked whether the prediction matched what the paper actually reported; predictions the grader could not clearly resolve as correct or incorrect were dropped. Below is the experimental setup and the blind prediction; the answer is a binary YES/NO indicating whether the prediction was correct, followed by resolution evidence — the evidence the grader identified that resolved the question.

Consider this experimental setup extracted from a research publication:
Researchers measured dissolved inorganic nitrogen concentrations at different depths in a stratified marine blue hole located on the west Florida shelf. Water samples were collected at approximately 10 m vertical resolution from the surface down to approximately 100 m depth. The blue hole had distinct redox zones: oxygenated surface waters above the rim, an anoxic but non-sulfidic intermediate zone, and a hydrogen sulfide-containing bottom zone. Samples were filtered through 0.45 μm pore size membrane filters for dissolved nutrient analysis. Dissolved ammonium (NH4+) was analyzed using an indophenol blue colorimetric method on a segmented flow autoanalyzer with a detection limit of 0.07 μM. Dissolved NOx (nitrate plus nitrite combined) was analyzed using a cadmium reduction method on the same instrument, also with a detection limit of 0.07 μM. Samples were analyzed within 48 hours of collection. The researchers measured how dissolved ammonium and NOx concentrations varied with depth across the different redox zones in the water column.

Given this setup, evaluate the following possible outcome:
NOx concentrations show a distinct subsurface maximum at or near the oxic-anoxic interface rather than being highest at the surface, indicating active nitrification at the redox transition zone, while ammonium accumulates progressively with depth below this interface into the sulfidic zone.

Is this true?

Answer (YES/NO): YES